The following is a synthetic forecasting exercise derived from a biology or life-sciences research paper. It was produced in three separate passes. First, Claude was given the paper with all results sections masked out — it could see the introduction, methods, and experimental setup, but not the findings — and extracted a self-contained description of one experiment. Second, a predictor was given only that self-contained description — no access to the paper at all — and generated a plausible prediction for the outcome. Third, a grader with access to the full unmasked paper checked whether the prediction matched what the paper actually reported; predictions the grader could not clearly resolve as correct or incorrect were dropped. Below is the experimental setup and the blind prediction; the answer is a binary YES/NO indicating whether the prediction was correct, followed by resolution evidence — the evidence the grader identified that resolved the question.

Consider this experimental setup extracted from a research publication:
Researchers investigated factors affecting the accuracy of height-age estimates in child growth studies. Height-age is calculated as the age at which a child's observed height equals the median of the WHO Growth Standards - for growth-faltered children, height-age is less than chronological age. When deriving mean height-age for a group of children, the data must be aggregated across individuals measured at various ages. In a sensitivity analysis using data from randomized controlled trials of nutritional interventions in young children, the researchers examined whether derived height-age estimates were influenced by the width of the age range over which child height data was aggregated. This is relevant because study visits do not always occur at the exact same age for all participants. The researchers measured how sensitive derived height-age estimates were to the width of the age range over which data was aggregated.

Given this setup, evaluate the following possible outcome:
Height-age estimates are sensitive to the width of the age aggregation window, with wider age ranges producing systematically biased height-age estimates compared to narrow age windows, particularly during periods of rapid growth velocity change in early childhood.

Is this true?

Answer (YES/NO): NO